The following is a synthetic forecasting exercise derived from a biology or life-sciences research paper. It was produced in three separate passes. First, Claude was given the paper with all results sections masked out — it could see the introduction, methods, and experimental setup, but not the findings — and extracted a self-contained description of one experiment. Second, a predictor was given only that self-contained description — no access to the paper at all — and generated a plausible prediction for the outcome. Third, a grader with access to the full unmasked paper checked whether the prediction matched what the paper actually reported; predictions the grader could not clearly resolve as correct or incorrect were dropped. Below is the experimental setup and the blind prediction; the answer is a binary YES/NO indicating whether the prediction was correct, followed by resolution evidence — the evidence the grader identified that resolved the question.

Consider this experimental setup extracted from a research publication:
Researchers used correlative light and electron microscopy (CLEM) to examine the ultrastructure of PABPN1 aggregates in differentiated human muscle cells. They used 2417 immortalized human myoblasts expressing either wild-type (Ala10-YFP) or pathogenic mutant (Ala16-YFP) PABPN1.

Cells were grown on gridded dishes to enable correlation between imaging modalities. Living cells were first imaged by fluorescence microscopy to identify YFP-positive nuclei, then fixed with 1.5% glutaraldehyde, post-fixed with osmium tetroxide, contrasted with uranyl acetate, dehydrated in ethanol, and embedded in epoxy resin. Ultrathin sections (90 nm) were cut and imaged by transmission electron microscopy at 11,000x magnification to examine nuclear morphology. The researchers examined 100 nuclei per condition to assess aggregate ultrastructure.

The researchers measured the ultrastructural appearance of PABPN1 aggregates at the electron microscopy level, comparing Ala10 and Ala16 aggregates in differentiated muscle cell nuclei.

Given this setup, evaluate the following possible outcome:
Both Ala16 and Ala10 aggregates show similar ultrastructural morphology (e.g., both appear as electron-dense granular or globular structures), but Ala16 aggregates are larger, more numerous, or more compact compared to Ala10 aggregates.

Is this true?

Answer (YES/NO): NO